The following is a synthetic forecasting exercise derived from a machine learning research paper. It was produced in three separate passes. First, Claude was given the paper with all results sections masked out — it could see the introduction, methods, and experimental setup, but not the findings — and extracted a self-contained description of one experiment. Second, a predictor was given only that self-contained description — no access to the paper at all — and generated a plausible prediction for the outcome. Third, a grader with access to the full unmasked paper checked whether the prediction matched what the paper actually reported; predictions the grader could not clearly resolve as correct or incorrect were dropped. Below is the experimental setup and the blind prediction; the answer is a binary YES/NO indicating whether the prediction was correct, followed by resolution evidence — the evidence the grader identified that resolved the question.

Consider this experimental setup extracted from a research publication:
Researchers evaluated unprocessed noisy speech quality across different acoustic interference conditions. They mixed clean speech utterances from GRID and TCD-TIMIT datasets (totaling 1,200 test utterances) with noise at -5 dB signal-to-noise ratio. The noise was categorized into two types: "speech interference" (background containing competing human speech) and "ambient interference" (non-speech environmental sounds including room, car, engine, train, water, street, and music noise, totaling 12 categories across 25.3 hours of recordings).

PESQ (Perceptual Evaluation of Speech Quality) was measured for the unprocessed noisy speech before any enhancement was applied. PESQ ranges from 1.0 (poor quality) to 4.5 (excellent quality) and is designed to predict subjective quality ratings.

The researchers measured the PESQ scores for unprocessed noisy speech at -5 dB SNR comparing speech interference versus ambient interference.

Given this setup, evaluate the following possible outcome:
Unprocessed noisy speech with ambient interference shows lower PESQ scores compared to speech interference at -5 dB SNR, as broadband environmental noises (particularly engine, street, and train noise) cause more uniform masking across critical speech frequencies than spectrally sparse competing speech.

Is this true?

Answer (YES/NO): YES